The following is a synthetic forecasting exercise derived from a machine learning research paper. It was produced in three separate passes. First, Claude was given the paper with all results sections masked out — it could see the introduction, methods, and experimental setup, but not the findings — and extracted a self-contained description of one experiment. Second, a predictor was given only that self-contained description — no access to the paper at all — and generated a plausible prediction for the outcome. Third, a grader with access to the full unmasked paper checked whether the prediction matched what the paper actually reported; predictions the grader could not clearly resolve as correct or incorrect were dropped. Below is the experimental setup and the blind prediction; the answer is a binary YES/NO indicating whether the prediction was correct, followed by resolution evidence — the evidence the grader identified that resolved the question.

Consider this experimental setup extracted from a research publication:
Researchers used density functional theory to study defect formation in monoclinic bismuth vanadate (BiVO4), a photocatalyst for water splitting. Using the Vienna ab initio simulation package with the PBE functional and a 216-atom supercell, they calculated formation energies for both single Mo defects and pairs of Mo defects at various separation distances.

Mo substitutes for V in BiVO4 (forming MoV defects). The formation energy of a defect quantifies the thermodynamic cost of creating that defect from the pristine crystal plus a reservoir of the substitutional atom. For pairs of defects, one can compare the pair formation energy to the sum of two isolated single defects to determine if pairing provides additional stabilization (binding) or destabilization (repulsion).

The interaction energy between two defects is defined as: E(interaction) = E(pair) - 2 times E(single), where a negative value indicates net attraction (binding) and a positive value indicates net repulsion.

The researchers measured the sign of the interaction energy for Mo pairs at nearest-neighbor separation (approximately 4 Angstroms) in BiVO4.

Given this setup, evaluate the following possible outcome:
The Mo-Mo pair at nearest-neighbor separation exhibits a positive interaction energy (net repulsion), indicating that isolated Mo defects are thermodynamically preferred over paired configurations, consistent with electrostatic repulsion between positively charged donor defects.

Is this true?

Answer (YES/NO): NO